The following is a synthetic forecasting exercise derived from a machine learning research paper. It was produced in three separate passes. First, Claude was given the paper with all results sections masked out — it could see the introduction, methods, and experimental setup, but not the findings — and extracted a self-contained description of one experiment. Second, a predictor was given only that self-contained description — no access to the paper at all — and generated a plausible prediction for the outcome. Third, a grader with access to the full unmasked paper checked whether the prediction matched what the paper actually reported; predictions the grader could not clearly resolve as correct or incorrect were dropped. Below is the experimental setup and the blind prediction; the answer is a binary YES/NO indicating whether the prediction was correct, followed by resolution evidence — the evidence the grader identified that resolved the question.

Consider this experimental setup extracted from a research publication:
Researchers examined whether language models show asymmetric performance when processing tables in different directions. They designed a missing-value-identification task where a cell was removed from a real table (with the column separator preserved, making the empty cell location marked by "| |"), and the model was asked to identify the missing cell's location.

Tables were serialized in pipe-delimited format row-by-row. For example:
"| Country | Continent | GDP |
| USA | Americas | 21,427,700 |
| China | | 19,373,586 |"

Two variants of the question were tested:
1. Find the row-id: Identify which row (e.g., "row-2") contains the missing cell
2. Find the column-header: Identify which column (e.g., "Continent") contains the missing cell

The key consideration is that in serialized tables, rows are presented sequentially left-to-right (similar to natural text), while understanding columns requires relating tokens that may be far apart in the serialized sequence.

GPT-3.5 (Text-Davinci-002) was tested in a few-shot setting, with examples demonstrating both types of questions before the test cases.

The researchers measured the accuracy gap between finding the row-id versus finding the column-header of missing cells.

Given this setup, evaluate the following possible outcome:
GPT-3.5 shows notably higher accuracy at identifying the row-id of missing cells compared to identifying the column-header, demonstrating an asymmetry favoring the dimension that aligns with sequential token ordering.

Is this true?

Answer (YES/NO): YES